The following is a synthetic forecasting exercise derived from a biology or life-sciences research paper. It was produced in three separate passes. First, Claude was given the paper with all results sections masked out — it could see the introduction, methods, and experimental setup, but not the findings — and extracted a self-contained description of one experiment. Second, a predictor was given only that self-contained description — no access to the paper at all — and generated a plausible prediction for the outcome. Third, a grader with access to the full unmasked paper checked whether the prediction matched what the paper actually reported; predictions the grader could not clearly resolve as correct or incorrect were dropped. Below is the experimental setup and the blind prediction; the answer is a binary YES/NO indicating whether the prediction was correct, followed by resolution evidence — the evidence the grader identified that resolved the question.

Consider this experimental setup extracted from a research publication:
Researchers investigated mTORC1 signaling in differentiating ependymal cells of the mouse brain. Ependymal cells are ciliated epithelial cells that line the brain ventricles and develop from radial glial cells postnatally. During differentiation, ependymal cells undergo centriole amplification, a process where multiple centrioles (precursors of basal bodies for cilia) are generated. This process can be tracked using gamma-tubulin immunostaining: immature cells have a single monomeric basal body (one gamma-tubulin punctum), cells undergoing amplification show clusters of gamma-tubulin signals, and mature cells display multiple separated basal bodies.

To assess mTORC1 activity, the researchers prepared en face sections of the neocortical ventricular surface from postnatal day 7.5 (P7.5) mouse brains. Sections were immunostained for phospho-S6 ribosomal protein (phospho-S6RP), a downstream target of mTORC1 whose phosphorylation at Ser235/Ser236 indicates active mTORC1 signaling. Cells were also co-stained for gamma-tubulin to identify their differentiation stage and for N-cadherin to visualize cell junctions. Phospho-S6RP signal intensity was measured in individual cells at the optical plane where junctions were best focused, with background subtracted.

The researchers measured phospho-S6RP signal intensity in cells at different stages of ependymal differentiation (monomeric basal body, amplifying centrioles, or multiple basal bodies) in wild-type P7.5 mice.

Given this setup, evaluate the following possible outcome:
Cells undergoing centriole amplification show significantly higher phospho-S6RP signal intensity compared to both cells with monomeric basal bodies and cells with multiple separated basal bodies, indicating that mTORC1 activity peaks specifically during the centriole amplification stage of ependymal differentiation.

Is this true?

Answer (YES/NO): YES